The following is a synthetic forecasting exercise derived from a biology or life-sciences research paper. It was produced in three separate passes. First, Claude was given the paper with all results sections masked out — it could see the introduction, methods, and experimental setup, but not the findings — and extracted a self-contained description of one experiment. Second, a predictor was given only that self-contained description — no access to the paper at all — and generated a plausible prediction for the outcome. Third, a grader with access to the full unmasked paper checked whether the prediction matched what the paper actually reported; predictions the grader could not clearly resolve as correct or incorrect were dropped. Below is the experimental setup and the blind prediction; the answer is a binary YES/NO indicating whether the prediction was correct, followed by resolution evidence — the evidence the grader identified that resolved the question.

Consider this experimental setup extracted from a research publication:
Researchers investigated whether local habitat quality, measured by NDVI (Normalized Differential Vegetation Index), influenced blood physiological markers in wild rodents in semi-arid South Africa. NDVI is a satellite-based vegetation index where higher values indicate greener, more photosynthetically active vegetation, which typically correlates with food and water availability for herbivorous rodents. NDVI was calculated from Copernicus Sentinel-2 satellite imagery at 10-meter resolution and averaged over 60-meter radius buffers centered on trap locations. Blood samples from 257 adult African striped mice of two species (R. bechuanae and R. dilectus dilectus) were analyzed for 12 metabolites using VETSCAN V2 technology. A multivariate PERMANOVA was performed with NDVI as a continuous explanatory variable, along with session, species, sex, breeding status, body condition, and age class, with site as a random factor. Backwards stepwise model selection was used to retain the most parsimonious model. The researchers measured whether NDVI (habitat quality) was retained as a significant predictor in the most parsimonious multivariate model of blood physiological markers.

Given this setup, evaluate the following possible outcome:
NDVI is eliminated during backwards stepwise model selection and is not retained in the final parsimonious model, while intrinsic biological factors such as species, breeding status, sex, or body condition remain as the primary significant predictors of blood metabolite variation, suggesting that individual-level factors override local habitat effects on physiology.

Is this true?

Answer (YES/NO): YES